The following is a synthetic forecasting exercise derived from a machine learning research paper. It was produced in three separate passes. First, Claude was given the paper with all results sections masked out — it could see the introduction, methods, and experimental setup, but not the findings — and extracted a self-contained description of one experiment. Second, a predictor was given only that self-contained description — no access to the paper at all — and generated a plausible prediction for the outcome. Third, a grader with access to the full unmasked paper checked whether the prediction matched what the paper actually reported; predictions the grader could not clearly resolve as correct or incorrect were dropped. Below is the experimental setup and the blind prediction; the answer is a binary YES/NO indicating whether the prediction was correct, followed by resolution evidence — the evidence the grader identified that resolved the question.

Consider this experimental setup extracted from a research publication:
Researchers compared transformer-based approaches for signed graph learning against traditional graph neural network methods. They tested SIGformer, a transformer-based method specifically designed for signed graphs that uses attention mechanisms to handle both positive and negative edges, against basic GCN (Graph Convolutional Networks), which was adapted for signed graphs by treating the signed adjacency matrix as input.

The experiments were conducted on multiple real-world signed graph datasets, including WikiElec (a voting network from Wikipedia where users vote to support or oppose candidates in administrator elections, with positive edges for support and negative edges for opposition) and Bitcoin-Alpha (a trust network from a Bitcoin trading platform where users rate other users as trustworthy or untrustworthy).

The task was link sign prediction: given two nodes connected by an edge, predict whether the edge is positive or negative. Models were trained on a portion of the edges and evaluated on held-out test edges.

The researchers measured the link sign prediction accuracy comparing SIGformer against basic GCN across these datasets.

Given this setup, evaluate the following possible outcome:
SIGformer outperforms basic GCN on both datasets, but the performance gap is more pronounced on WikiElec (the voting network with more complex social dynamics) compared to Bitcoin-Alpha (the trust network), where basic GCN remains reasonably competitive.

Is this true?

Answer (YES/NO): NO